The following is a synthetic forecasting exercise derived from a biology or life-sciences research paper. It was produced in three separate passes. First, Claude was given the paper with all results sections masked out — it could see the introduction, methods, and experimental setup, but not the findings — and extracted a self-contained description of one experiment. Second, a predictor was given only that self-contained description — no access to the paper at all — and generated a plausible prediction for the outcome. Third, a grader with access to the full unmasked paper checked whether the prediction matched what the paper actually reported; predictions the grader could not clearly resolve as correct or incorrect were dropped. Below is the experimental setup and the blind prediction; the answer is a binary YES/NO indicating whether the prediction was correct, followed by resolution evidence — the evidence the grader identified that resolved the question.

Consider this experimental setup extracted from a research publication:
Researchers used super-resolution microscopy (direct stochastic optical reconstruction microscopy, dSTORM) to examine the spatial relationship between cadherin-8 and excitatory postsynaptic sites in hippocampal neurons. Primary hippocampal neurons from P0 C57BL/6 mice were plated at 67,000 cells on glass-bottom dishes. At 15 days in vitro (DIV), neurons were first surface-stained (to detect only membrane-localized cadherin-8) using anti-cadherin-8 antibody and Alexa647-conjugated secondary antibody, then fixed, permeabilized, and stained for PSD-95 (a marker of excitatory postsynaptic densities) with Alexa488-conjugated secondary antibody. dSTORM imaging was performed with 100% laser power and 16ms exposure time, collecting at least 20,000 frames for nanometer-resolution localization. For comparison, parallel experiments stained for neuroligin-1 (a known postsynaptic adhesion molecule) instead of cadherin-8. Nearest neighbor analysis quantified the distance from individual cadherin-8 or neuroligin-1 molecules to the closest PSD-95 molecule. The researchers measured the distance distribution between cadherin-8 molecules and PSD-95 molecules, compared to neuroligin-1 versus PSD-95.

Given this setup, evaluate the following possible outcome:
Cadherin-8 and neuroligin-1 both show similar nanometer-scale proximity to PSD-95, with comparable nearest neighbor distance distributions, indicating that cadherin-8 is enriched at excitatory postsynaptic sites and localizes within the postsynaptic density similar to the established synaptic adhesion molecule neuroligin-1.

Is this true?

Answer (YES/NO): NO